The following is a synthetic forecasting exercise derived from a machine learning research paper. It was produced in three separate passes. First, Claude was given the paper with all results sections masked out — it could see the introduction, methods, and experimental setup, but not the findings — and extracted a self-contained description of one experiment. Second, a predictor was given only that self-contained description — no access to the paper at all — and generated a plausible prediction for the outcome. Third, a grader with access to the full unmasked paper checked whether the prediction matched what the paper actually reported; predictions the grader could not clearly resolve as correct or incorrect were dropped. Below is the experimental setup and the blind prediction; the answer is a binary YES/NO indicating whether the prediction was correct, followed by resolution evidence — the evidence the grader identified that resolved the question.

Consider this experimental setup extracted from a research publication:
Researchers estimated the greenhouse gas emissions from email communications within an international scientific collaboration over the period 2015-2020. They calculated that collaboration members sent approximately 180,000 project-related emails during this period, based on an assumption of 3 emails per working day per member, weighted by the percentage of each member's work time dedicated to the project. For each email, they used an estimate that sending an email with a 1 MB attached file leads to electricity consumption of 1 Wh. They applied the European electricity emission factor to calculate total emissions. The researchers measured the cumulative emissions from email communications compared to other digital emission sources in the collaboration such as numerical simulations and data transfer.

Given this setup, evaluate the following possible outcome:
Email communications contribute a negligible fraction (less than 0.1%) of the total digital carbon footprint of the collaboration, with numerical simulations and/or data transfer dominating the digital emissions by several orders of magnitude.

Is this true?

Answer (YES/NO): YES